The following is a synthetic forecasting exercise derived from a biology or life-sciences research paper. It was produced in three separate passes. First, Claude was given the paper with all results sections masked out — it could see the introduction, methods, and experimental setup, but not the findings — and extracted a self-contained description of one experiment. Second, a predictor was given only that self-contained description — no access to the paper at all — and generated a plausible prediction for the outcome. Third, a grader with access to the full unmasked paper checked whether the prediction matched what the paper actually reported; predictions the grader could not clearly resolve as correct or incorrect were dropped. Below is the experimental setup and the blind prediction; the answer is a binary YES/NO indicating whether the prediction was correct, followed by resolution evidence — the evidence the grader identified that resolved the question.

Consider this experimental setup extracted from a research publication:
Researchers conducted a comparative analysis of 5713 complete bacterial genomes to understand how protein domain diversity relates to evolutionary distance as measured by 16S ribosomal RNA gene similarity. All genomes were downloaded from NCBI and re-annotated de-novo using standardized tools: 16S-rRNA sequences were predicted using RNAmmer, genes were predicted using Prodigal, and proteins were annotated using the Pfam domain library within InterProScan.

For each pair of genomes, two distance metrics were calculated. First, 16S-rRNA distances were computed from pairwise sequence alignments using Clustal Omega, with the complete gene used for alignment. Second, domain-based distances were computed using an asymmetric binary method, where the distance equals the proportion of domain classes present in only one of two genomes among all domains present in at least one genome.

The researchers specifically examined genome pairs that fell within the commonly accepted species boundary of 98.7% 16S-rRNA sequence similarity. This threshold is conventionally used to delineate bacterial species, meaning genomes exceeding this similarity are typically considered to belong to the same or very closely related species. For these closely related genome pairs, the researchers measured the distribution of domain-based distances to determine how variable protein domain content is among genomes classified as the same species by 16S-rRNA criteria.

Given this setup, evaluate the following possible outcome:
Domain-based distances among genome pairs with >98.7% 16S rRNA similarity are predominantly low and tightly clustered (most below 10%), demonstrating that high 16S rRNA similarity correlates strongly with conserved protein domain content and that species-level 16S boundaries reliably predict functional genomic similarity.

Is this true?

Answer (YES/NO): NO